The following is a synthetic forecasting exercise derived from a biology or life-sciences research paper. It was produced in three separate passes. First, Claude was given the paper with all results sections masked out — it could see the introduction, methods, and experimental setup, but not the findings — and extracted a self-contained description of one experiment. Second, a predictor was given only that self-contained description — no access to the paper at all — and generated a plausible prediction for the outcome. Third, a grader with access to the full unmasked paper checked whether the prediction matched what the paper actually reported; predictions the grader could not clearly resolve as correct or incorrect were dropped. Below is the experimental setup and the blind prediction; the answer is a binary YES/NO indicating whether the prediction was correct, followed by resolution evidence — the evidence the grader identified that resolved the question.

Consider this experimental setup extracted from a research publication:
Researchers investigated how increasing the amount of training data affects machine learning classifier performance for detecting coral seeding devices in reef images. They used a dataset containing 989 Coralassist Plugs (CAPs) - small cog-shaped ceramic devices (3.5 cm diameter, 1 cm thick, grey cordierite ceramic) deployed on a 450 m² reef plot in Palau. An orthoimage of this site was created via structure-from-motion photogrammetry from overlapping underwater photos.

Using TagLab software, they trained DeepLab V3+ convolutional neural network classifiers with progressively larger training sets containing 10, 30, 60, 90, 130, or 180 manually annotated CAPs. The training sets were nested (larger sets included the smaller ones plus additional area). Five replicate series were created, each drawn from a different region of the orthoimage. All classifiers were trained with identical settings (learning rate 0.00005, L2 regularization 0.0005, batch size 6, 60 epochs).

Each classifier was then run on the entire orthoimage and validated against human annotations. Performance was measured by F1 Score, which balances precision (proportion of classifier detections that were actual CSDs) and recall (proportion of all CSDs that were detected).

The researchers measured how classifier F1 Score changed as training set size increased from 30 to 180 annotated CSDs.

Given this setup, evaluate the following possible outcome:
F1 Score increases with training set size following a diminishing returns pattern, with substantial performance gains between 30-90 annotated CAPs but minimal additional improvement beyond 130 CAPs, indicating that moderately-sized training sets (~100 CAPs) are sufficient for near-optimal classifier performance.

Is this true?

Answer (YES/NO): NO